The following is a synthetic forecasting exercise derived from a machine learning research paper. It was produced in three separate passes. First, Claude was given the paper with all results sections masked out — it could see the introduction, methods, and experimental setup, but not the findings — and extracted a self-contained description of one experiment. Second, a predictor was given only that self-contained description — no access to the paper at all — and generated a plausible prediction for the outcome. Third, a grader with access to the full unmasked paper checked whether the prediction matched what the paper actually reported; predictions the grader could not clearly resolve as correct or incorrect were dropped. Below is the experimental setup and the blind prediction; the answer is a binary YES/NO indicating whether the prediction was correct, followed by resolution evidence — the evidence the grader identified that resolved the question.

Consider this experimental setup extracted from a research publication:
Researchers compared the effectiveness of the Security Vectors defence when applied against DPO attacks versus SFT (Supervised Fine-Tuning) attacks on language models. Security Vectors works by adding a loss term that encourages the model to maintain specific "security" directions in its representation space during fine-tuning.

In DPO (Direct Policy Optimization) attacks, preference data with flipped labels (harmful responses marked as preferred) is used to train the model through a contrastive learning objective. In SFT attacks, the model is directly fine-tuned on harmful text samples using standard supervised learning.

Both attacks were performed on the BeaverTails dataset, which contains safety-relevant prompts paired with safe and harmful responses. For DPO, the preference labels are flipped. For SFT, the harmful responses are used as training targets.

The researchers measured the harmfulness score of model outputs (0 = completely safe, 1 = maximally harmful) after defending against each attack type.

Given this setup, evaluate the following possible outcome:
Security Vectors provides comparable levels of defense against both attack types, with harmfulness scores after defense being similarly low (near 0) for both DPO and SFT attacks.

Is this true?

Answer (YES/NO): NO